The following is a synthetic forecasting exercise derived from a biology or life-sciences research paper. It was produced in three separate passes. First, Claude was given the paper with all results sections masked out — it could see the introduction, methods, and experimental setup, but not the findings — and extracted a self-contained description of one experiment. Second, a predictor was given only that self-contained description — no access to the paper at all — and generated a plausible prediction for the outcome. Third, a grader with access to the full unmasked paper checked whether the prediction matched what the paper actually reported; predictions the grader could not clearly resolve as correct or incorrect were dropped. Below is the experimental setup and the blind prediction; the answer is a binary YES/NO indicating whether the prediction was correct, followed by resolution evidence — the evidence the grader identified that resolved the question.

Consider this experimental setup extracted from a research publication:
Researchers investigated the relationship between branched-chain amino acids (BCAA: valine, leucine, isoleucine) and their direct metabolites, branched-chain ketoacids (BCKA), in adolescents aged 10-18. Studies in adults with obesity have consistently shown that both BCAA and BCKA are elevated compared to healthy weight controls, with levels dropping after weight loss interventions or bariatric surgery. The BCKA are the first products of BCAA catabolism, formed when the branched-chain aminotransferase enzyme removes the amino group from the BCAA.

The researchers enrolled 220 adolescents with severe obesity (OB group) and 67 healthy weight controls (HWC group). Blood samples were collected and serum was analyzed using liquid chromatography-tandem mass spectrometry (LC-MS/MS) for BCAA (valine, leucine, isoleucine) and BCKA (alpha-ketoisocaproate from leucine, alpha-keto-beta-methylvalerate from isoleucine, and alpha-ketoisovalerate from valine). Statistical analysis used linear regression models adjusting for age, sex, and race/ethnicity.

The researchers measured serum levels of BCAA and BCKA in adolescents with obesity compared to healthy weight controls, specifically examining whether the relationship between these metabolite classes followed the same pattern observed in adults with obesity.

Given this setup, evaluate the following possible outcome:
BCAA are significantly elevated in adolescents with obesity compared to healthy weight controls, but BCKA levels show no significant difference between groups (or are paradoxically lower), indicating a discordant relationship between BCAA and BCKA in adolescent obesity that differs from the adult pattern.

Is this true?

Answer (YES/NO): YES